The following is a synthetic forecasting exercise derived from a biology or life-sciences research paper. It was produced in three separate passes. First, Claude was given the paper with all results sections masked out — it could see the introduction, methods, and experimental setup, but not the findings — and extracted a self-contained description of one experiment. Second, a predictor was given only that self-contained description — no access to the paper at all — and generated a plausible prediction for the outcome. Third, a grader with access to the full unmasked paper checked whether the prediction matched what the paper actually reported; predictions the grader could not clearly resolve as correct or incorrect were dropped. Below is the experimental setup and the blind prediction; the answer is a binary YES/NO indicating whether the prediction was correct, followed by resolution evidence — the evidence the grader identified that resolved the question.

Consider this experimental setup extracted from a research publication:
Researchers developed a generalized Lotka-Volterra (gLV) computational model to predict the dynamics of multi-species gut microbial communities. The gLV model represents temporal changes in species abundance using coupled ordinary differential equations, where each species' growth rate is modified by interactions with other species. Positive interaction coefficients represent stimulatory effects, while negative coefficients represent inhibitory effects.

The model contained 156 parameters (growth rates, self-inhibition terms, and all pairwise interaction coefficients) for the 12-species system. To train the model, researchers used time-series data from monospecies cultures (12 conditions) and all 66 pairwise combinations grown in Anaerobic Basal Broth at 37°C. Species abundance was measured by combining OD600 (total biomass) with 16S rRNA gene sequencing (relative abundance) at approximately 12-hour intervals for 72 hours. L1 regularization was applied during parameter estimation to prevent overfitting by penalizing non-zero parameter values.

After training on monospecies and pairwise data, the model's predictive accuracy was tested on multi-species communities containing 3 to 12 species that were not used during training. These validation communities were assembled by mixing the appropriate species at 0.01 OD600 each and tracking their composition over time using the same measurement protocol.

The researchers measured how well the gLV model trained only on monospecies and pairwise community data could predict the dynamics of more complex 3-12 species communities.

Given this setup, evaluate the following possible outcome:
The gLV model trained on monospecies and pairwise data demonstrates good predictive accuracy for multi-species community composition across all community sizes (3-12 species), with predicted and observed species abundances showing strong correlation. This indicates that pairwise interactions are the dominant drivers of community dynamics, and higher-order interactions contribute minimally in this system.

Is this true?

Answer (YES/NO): NO